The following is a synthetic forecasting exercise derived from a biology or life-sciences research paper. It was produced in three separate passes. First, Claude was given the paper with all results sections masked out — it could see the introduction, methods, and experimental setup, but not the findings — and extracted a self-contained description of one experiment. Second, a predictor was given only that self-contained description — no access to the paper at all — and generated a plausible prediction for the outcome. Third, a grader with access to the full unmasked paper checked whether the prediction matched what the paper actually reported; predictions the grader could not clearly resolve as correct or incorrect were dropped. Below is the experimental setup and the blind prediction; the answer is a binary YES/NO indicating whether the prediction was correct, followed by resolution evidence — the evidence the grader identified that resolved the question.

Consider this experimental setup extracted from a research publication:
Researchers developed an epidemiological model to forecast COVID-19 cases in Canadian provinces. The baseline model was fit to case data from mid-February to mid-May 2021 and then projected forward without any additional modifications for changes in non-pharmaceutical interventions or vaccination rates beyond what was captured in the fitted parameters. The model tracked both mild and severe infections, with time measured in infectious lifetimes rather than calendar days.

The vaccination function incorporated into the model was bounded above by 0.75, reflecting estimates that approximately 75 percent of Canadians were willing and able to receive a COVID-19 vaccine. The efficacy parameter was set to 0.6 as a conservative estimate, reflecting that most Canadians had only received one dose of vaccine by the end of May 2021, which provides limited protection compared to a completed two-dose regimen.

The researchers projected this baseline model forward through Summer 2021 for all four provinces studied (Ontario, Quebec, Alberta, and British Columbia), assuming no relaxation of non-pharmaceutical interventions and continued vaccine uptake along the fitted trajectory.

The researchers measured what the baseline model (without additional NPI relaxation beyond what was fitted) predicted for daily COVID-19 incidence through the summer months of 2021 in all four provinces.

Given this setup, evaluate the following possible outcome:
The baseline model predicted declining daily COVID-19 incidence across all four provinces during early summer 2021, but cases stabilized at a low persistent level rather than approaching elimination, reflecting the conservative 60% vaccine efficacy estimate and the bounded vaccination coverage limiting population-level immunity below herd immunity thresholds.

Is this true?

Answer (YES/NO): NO